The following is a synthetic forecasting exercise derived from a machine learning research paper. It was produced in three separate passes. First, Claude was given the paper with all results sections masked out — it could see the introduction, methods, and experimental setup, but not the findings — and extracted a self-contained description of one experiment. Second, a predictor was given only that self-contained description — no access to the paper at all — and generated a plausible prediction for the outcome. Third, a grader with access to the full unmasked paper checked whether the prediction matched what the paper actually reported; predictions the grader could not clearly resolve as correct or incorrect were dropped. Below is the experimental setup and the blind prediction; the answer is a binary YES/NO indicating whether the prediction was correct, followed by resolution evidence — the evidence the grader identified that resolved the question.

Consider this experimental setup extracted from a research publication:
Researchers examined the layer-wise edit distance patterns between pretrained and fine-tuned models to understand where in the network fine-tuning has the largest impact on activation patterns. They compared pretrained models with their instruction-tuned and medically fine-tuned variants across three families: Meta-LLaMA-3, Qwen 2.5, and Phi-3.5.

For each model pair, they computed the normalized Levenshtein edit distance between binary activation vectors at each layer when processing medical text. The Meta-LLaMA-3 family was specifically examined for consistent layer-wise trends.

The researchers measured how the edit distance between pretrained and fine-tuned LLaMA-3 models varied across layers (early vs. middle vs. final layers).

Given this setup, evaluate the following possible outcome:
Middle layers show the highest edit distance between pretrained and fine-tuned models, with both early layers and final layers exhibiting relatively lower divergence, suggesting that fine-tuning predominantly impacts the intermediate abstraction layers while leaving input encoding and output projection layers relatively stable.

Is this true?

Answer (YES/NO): NO